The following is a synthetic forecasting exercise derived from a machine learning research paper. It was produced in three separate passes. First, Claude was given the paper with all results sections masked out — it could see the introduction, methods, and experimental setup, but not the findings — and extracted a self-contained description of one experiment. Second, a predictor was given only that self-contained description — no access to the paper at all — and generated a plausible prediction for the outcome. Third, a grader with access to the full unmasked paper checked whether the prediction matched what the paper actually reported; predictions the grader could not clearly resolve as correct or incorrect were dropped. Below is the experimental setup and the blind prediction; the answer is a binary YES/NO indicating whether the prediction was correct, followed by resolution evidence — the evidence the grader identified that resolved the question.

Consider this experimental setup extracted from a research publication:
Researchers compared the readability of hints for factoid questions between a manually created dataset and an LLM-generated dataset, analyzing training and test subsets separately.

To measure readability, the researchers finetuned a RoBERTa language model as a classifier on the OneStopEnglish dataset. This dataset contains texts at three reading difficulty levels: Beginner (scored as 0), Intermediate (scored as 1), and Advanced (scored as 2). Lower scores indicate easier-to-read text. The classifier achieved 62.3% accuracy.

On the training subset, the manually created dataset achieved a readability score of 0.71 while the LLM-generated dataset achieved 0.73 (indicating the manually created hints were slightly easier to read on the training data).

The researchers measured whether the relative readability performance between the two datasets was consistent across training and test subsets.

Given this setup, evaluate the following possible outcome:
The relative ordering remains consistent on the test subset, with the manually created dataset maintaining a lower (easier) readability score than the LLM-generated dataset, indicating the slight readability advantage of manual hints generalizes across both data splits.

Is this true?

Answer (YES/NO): NO